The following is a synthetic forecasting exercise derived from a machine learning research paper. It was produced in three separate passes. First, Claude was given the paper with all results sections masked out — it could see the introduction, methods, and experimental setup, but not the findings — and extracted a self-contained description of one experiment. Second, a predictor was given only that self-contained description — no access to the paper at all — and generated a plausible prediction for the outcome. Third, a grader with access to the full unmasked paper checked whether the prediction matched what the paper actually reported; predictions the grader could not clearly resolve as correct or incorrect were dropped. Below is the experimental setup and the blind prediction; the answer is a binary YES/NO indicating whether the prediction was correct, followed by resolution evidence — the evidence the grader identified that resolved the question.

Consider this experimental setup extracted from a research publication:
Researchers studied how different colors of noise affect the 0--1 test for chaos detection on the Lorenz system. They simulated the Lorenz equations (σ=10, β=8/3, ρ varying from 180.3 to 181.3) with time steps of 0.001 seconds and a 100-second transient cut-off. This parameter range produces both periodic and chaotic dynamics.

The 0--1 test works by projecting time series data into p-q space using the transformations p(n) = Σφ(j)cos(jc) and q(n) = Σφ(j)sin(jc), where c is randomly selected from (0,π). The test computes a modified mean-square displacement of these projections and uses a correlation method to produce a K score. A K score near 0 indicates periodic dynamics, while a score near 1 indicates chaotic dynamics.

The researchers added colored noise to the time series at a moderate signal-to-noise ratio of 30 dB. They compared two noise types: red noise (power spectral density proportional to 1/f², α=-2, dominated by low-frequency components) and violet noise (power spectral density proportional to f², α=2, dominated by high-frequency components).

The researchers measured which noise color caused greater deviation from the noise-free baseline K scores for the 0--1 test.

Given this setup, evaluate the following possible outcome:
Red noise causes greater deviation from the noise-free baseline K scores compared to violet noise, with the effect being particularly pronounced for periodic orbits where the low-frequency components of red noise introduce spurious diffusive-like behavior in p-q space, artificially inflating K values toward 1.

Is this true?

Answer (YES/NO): YES